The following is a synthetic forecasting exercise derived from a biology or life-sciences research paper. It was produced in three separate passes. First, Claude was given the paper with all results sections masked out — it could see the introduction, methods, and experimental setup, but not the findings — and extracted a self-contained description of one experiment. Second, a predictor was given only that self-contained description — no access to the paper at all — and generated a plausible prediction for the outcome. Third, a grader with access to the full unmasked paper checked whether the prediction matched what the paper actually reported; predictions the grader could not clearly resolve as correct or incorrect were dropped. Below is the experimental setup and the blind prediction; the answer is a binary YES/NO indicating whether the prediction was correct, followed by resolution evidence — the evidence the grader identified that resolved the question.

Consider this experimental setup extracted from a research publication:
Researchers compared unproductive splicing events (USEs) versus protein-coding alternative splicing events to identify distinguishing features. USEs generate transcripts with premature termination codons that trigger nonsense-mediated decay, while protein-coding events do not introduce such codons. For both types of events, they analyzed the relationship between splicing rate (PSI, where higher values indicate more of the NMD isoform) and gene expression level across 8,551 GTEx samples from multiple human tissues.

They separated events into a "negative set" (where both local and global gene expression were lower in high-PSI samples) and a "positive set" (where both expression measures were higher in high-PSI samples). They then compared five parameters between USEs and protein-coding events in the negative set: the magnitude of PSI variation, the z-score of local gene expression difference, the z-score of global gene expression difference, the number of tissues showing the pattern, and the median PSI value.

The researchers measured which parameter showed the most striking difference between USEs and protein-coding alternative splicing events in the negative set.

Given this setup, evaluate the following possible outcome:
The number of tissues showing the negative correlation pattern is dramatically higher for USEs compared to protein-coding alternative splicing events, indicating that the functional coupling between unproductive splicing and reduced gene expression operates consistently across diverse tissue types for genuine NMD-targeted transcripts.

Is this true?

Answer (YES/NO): NO